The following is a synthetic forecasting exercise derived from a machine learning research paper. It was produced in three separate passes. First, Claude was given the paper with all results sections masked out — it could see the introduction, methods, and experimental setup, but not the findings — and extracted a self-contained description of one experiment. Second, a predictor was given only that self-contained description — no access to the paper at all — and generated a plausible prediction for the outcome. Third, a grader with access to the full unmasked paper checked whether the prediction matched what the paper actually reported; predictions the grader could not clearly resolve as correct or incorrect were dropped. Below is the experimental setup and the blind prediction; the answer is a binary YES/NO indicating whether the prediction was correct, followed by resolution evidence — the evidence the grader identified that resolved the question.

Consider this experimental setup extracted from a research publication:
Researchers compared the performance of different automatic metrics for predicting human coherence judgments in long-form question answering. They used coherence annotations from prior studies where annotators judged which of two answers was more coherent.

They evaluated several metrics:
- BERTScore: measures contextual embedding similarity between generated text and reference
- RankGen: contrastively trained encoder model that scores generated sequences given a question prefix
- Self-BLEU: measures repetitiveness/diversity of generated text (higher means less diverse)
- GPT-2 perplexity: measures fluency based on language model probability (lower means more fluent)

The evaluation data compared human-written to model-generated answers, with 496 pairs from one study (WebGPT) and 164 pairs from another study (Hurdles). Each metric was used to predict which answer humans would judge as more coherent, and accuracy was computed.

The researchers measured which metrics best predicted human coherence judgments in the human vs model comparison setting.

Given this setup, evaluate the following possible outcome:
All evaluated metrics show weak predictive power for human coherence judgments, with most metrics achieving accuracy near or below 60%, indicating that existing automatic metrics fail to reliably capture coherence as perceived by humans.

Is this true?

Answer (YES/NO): NO